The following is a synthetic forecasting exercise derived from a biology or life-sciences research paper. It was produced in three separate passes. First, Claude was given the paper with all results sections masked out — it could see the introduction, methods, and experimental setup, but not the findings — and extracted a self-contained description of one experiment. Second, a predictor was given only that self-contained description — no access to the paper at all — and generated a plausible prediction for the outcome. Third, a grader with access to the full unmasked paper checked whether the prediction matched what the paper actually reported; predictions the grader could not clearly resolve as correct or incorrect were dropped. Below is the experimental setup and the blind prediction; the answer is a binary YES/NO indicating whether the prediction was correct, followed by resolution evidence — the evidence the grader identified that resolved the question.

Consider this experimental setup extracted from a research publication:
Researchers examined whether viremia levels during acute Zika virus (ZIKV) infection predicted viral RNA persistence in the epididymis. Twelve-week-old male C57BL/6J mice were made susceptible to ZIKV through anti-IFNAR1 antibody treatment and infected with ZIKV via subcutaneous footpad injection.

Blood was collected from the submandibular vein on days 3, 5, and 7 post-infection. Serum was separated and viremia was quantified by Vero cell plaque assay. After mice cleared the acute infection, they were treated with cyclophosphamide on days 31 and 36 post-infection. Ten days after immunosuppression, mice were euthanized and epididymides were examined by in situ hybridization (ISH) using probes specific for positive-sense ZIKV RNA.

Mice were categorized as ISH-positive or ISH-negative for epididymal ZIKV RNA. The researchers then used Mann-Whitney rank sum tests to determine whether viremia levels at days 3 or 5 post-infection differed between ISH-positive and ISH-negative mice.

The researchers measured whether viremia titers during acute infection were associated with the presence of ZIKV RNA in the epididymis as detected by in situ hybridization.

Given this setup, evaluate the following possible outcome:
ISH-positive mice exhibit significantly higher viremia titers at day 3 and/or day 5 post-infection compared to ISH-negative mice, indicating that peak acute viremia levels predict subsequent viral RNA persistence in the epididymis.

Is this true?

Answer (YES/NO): NO